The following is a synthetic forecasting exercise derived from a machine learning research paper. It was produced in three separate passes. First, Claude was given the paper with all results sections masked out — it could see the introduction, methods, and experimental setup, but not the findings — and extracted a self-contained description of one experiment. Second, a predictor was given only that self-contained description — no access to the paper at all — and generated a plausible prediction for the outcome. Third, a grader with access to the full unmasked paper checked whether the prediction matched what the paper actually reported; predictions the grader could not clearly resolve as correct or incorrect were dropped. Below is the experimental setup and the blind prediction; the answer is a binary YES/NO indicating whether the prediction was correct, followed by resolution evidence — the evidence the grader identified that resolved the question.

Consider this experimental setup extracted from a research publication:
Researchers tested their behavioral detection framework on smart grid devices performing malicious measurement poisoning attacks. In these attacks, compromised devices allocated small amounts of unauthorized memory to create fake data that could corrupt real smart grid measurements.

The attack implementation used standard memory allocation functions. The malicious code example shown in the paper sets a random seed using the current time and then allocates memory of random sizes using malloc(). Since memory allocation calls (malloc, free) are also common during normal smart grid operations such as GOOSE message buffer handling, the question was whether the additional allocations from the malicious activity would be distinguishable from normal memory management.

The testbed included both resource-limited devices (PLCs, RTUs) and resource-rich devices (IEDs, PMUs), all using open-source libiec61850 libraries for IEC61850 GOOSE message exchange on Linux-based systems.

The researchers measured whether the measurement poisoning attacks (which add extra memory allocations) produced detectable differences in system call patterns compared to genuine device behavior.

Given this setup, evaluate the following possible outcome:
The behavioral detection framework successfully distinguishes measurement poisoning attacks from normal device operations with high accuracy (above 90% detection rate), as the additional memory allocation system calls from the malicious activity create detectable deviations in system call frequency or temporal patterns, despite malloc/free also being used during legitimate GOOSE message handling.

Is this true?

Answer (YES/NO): YES